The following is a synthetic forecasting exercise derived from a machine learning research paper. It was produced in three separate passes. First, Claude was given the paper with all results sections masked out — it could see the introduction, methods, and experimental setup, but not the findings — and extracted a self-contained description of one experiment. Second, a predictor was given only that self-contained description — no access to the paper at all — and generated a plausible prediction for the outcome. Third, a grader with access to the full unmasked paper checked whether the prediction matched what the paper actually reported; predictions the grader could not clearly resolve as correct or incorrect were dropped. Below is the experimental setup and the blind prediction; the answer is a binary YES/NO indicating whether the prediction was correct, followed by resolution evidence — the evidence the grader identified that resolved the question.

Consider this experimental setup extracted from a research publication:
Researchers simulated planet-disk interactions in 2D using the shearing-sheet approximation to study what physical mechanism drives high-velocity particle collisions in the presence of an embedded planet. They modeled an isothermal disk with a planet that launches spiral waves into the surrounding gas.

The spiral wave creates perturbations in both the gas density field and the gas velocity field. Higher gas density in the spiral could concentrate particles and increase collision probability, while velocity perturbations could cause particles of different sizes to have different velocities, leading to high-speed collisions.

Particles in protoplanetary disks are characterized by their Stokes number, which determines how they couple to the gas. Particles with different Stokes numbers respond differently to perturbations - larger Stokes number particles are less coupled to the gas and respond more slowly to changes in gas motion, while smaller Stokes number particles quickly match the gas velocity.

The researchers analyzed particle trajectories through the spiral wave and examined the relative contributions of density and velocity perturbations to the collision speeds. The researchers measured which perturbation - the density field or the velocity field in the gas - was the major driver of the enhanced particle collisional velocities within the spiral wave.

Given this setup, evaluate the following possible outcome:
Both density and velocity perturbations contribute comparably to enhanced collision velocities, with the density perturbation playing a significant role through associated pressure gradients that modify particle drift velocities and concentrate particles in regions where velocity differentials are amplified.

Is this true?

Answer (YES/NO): NO